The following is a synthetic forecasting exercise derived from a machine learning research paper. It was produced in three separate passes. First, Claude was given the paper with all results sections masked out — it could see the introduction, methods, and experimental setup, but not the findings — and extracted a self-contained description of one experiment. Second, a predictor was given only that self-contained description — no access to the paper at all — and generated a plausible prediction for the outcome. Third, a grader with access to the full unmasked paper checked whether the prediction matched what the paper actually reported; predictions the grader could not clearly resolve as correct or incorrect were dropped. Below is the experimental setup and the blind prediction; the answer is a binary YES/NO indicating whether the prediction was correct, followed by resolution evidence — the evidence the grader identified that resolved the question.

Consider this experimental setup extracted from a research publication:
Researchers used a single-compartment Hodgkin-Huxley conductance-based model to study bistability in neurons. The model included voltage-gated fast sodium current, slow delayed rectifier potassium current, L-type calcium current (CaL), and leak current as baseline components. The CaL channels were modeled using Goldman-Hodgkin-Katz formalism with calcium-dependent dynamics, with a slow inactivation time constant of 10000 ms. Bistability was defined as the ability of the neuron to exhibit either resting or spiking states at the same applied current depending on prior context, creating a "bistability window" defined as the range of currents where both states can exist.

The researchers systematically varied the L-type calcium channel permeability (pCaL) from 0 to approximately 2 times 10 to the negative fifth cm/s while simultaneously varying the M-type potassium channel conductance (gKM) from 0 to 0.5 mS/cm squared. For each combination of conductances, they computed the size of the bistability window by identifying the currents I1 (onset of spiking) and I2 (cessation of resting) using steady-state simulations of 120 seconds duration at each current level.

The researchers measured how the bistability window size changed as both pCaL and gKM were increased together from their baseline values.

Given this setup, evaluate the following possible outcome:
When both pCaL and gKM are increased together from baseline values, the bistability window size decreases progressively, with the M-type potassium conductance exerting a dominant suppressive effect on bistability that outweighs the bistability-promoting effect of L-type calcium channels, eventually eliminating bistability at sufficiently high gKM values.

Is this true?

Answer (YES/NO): NO